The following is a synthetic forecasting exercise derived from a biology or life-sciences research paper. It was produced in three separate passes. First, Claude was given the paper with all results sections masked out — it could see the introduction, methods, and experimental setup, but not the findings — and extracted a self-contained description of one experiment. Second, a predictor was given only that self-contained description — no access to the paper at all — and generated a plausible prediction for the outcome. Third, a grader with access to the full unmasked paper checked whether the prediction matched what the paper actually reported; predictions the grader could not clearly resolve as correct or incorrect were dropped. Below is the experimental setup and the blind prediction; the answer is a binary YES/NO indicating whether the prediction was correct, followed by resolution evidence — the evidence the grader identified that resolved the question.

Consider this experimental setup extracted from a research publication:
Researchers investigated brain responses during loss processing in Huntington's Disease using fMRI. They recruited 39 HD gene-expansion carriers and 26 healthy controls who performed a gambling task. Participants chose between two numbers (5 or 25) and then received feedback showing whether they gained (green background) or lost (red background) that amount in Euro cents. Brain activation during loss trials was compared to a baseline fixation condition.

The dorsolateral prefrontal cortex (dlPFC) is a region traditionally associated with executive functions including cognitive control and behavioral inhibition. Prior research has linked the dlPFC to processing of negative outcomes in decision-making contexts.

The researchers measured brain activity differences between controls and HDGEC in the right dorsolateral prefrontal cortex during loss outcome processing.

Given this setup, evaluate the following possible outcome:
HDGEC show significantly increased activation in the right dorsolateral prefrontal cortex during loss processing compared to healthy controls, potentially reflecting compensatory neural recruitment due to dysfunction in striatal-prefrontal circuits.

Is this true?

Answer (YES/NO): YES